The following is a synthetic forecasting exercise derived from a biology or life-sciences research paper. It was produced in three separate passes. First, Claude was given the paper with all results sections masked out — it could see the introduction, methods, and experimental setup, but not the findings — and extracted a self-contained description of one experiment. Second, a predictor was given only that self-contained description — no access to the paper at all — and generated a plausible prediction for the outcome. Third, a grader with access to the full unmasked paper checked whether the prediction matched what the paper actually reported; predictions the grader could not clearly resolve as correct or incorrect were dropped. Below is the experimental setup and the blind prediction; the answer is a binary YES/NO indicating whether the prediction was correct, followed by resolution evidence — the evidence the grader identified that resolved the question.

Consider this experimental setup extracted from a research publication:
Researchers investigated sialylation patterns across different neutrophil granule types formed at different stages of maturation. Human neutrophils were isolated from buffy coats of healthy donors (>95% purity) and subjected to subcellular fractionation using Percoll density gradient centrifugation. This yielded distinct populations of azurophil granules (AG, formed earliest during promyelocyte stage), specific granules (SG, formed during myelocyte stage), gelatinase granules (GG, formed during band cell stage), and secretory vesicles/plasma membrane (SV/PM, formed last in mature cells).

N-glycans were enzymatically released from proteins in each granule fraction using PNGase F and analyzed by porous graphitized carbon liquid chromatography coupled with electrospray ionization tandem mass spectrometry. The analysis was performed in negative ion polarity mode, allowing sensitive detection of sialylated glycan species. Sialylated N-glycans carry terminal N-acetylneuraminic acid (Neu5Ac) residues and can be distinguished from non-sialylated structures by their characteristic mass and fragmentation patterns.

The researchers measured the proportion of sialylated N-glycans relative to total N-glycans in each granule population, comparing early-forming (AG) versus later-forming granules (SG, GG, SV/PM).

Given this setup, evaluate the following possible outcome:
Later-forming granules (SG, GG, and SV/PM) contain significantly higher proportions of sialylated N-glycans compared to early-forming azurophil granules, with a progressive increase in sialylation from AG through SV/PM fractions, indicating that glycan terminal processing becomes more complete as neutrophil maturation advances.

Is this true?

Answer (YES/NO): YES